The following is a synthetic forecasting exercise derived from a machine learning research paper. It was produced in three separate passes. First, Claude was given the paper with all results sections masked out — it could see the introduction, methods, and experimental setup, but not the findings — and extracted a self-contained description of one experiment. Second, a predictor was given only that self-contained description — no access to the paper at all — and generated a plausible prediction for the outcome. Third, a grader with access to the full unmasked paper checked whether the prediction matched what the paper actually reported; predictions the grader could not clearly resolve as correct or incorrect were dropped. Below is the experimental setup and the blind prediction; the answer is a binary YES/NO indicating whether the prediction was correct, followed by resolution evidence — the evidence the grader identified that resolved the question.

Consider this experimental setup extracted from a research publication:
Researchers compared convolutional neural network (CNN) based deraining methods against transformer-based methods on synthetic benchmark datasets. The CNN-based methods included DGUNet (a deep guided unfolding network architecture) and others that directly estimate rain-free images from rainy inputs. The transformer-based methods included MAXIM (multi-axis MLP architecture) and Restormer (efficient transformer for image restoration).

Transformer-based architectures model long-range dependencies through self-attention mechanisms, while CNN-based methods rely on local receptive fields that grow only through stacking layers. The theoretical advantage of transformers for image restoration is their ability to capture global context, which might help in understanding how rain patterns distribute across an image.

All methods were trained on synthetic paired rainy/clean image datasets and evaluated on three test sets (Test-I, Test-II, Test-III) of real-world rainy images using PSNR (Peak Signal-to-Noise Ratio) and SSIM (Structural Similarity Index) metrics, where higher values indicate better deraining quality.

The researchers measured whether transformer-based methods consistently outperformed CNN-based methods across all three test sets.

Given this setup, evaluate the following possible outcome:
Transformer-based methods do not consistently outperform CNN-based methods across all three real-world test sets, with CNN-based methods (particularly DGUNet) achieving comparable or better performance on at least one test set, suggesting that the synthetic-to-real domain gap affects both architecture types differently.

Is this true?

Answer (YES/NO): YES